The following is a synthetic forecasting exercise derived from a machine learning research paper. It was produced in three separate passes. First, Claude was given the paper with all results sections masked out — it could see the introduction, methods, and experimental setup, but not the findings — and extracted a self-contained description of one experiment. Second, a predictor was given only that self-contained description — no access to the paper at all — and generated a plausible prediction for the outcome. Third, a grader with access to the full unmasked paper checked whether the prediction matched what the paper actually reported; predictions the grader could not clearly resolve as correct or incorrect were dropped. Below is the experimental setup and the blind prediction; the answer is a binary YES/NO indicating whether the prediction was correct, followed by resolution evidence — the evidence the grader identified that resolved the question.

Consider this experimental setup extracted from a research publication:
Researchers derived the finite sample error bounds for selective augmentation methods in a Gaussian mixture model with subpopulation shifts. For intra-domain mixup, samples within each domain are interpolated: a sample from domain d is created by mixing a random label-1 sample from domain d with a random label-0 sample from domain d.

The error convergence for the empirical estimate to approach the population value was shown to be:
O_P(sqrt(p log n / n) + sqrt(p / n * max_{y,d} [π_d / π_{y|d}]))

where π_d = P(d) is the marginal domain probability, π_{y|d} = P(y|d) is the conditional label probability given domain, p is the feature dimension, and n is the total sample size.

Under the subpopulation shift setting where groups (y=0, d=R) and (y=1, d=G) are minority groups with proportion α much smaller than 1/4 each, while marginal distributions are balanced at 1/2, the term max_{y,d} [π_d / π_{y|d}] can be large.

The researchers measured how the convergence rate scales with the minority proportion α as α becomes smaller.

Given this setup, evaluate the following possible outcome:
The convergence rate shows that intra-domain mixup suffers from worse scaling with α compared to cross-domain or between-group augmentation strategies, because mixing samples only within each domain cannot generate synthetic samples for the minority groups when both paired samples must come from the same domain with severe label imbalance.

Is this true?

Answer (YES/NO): NO